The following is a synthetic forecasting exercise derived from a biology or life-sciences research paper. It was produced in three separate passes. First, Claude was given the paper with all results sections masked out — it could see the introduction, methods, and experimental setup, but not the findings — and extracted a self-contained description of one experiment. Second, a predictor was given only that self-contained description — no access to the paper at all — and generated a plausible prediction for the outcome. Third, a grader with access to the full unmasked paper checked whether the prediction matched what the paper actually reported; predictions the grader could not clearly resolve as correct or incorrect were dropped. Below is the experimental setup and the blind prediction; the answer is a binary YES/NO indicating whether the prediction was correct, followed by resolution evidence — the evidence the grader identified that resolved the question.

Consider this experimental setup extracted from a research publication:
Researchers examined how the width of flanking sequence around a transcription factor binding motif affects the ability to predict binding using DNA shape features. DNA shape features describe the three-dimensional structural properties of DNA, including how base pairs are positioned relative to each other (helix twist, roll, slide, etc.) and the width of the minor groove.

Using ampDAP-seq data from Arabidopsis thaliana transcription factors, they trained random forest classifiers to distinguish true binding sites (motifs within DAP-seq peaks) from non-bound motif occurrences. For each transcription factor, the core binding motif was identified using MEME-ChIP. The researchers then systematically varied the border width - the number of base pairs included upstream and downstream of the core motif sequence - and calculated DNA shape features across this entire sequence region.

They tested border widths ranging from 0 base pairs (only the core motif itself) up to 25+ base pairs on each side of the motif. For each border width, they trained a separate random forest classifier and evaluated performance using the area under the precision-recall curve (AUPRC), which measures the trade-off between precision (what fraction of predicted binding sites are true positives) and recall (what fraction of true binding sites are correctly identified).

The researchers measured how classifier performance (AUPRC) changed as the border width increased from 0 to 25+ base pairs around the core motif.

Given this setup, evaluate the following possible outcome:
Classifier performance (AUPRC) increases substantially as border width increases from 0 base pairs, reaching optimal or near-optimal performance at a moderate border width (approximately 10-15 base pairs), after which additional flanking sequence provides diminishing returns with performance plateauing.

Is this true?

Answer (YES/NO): NO